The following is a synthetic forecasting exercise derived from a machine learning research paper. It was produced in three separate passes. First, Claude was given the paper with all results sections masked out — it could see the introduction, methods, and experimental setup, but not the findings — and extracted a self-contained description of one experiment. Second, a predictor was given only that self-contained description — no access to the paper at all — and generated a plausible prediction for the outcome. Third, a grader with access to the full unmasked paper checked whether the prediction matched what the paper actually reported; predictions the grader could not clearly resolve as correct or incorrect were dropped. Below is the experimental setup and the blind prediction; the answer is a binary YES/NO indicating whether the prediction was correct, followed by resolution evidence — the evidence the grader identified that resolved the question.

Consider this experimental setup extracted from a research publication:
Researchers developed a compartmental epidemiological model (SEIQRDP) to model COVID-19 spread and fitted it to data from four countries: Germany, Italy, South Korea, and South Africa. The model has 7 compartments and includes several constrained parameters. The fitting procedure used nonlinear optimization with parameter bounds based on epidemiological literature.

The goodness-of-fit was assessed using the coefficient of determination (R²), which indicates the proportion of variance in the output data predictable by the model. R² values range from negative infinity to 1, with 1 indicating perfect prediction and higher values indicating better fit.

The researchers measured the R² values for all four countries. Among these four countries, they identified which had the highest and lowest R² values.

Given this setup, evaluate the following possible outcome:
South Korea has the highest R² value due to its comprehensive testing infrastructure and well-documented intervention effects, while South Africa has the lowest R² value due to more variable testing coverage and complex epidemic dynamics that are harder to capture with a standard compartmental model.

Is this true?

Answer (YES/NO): NO